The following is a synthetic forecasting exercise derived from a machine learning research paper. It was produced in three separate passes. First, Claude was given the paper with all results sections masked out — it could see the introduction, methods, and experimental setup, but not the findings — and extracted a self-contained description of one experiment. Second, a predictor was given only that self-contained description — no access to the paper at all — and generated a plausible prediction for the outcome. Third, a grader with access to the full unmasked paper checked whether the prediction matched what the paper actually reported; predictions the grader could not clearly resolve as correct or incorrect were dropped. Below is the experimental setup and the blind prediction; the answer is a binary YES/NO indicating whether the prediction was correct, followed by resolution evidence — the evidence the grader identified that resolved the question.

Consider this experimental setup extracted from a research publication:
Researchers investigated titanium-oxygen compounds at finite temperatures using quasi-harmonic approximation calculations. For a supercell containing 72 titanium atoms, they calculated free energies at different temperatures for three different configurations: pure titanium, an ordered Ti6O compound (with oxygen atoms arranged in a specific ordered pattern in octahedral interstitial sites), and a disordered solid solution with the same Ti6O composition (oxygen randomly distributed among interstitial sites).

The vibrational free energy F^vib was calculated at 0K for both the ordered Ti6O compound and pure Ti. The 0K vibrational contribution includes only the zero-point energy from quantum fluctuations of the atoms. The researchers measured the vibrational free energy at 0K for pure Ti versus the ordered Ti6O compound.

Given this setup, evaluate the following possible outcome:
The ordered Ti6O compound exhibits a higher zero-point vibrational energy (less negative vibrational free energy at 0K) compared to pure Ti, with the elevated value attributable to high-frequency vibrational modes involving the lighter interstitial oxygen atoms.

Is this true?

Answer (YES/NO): YES